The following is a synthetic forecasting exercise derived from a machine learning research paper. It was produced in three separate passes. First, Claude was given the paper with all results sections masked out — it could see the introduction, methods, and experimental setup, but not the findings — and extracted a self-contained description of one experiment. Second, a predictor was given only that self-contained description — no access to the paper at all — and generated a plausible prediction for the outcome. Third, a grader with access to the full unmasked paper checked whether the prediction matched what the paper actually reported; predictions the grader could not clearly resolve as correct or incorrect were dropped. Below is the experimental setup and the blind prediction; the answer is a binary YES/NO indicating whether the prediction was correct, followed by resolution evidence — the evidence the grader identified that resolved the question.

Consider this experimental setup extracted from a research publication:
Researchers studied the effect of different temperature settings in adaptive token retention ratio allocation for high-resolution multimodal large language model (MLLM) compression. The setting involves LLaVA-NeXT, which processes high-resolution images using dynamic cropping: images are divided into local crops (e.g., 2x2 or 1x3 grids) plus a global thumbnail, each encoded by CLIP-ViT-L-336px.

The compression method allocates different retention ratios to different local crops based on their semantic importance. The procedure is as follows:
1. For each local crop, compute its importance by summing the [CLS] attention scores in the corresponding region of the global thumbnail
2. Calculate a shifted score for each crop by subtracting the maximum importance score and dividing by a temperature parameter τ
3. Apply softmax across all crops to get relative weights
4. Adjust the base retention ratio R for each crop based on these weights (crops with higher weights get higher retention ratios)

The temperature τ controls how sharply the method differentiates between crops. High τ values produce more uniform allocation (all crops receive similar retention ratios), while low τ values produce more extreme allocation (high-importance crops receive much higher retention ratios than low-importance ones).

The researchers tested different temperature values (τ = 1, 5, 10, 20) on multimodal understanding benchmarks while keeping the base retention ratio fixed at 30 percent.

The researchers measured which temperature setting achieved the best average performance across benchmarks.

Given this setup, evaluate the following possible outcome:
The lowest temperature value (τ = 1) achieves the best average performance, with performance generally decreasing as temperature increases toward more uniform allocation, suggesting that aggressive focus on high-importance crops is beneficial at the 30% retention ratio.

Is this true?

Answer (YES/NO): NO